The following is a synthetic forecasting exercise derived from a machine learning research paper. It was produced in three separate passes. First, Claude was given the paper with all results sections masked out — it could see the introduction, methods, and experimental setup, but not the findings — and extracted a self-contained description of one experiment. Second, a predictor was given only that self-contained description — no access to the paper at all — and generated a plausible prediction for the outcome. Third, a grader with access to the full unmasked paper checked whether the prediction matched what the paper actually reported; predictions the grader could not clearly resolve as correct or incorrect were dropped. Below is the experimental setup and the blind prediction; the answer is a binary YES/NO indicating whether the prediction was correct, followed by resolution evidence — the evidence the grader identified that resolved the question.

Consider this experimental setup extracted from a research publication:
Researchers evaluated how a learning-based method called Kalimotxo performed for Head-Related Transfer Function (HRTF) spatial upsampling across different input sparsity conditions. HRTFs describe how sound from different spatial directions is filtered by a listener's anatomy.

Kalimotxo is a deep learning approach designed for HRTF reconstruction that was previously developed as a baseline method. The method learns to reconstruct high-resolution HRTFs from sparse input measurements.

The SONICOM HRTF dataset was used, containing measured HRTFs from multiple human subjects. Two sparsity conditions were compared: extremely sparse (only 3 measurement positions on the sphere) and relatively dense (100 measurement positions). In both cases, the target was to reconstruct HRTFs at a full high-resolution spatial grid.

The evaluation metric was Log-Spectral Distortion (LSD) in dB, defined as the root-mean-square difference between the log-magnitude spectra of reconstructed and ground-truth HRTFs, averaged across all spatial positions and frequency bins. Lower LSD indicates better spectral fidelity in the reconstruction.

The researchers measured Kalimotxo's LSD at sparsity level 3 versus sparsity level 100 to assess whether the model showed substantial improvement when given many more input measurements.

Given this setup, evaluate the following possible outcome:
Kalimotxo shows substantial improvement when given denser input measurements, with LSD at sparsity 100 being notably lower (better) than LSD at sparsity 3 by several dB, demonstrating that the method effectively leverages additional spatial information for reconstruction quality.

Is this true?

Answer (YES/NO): NO